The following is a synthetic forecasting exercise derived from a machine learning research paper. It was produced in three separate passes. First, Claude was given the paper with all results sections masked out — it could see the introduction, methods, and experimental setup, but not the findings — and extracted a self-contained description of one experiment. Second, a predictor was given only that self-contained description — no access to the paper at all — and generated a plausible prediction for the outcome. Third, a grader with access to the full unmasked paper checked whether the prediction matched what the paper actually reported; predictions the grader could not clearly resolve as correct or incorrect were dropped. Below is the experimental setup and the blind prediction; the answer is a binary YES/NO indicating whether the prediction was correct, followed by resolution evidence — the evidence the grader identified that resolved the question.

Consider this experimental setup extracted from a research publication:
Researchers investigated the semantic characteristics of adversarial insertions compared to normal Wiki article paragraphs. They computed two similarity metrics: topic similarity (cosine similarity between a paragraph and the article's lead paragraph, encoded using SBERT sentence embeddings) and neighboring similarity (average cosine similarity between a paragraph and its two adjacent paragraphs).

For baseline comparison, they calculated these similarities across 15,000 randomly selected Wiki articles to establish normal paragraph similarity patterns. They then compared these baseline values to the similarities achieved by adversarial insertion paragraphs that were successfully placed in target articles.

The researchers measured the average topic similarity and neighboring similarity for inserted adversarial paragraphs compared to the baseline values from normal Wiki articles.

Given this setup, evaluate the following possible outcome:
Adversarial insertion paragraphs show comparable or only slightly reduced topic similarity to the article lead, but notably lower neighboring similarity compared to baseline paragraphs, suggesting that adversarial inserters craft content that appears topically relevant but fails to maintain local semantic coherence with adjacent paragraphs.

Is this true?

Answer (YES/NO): NO